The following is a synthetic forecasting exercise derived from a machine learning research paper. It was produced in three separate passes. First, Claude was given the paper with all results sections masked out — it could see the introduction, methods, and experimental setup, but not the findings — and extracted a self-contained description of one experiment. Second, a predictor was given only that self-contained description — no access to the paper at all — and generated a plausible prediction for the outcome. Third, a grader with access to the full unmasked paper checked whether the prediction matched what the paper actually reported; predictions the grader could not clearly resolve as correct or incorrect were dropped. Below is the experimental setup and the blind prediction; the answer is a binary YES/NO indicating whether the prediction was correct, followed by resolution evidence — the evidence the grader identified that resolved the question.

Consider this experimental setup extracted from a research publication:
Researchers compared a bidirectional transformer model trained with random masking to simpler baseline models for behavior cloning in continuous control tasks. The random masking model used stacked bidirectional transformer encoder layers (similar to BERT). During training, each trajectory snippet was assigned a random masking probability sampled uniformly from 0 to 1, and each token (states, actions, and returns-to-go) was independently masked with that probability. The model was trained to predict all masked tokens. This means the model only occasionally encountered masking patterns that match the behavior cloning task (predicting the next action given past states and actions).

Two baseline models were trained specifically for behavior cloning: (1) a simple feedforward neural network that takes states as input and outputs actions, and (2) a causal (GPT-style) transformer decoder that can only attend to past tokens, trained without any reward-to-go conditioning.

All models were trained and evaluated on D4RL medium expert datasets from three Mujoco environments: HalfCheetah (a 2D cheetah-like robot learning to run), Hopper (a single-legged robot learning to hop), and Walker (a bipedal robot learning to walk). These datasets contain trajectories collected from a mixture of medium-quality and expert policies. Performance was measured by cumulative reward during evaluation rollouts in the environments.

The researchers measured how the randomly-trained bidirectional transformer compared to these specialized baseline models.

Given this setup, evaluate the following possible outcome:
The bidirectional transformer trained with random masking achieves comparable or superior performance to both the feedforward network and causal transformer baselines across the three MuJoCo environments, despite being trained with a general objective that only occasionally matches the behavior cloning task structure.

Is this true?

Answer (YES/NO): NO